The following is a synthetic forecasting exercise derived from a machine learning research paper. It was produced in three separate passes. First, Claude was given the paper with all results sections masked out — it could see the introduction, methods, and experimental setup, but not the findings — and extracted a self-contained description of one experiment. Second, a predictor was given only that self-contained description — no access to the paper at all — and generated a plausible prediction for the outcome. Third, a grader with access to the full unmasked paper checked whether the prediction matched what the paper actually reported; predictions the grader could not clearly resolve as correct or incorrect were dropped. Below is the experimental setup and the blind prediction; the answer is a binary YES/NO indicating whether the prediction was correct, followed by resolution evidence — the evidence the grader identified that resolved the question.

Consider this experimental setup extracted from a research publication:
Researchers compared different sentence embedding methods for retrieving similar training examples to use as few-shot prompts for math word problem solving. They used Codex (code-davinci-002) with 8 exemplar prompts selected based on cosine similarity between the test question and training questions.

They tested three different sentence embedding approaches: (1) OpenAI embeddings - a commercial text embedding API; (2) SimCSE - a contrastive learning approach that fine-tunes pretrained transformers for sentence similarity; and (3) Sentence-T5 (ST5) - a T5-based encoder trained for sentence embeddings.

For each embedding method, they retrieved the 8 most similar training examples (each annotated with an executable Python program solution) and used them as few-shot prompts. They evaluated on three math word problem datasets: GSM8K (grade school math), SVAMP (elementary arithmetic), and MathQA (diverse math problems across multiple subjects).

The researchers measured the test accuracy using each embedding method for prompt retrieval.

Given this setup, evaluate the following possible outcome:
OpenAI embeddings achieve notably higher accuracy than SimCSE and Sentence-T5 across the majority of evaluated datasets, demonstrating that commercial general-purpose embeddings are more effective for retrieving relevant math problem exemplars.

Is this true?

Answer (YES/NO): NO